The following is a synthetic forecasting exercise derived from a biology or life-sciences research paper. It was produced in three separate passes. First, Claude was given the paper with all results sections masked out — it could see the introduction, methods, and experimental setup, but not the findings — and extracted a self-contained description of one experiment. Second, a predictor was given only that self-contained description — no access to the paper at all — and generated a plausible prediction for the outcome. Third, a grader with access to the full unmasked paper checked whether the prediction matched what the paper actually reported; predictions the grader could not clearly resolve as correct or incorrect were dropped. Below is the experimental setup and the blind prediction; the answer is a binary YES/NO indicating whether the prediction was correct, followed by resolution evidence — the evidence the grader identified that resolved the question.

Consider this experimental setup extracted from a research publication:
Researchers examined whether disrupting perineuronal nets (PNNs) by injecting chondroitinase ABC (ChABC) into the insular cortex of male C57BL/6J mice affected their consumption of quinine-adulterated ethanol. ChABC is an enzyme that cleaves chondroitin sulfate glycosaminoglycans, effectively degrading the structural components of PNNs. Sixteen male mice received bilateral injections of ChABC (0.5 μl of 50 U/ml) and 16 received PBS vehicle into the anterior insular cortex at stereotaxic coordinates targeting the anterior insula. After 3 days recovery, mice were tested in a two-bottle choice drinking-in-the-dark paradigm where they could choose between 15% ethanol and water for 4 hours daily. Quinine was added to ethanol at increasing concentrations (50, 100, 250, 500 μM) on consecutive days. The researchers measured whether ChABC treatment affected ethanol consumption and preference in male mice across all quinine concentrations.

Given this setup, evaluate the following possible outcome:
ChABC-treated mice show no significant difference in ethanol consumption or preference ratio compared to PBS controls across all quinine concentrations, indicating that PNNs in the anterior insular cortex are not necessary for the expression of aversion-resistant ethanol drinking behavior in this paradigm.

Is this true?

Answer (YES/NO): NO